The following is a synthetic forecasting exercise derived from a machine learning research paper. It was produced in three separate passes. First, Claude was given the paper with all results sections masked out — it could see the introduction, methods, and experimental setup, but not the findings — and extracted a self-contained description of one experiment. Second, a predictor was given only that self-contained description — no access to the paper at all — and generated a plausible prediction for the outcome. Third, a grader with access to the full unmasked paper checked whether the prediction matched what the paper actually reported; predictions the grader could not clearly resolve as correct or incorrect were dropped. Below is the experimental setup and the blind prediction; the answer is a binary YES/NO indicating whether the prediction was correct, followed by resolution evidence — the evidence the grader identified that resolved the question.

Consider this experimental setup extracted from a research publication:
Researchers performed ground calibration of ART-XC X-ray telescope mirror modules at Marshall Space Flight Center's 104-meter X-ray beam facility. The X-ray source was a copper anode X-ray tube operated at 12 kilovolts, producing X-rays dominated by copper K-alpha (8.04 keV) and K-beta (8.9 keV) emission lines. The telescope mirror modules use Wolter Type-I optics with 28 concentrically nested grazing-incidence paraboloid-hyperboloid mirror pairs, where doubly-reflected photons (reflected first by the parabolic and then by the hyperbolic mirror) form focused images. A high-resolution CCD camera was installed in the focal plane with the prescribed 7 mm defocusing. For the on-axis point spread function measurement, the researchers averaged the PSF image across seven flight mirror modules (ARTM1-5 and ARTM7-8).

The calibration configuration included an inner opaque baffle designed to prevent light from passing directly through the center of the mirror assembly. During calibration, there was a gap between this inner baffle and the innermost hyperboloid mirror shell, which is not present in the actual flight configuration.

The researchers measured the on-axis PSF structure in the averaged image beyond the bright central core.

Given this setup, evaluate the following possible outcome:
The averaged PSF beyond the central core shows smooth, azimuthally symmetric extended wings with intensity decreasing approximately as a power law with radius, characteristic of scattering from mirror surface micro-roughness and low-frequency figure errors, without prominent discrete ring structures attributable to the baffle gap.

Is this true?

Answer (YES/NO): NO